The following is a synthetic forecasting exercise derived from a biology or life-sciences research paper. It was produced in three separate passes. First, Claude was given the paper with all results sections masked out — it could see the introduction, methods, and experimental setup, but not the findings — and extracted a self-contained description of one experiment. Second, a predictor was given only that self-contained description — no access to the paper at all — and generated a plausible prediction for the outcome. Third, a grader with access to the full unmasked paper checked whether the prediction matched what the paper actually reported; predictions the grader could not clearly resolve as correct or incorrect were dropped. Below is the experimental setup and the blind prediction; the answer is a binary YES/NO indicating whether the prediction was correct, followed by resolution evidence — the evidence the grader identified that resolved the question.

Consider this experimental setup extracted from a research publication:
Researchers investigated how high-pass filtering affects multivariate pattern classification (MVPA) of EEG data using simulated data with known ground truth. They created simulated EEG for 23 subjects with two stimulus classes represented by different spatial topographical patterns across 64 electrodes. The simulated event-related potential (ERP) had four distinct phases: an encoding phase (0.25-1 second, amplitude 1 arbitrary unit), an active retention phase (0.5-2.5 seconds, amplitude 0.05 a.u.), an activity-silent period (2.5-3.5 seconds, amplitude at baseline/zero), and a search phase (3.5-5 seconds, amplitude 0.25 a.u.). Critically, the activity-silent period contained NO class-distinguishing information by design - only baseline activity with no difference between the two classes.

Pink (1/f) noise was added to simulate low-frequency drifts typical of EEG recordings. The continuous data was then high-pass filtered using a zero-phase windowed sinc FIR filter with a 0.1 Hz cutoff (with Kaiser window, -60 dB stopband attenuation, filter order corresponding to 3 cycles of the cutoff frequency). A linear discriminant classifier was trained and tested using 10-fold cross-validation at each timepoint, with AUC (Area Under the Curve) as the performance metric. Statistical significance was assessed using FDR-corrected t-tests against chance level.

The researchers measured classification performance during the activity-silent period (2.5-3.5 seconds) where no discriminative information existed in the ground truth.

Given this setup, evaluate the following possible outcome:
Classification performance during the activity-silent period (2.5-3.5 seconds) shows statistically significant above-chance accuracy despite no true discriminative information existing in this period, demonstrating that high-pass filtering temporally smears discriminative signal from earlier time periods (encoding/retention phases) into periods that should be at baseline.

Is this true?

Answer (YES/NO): YES